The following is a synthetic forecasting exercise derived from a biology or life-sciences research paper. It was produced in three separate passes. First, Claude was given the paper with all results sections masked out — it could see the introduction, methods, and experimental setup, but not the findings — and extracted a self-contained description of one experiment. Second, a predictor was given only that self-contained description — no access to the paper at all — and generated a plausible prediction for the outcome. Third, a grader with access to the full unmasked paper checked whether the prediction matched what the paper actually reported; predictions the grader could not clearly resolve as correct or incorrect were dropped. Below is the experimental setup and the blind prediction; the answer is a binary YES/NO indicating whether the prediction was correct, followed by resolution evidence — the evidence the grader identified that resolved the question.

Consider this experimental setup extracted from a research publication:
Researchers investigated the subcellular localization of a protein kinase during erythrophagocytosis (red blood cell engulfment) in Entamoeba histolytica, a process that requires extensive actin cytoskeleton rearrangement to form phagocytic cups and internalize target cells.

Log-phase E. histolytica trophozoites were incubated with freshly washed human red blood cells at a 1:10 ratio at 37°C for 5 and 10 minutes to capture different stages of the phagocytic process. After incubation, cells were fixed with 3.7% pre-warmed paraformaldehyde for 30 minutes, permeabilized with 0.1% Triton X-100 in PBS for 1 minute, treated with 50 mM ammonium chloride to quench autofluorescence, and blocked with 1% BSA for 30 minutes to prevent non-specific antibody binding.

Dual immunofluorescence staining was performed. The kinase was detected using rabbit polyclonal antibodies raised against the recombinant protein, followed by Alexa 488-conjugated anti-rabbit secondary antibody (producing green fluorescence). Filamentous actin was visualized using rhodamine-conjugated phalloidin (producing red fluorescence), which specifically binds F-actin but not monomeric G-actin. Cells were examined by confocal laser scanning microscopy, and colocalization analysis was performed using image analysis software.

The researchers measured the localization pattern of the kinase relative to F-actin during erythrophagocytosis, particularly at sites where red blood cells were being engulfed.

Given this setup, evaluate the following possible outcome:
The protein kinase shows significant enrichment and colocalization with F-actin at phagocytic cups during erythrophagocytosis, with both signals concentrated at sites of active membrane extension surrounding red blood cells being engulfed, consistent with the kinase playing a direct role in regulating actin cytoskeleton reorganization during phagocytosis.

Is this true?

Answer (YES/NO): YES